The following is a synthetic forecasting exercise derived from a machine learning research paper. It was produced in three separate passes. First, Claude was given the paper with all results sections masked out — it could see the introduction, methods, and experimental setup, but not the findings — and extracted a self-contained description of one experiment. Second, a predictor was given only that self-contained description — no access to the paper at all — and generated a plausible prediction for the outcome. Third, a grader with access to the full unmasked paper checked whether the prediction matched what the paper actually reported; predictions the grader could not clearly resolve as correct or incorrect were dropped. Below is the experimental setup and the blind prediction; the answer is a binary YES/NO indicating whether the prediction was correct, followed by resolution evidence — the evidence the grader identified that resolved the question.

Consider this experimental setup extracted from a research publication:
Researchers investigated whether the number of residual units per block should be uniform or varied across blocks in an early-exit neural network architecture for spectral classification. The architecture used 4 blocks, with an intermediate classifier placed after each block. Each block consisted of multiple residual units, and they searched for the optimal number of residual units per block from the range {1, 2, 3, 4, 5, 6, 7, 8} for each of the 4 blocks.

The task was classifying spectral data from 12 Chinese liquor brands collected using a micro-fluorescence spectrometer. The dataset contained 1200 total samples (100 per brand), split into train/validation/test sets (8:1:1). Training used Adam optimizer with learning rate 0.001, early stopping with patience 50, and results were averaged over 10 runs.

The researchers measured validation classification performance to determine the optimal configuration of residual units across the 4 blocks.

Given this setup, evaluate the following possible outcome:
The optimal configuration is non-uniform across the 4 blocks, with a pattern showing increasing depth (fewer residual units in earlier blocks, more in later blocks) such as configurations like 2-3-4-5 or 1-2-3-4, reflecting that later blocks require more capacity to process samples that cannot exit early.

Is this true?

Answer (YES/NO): NO